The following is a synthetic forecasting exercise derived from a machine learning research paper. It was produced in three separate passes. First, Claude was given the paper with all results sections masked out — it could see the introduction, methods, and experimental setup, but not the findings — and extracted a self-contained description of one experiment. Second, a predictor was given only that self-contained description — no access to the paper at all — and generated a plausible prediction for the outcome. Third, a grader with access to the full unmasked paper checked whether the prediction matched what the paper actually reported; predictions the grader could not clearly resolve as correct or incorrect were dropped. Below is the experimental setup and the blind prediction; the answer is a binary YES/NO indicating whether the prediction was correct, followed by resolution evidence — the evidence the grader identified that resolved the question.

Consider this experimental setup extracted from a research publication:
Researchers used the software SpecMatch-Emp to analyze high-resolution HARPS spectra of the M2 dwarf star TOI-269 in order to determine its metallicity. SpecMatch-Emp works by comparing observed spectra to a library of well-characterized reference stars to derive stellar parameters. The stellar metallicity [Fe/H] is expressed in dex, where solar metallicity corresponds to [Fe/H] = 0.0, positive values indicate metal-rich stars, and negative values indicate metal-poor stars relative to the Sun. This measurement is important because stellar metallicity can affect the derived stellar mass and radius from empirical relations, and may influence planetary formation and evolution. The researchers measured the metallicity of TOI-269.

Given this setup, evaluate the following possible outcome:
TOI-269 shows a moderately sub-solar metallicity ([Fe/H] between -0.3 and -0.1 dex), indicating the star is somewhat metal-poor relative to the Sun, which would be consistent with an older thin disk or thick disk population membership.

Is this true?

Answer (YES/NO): YES